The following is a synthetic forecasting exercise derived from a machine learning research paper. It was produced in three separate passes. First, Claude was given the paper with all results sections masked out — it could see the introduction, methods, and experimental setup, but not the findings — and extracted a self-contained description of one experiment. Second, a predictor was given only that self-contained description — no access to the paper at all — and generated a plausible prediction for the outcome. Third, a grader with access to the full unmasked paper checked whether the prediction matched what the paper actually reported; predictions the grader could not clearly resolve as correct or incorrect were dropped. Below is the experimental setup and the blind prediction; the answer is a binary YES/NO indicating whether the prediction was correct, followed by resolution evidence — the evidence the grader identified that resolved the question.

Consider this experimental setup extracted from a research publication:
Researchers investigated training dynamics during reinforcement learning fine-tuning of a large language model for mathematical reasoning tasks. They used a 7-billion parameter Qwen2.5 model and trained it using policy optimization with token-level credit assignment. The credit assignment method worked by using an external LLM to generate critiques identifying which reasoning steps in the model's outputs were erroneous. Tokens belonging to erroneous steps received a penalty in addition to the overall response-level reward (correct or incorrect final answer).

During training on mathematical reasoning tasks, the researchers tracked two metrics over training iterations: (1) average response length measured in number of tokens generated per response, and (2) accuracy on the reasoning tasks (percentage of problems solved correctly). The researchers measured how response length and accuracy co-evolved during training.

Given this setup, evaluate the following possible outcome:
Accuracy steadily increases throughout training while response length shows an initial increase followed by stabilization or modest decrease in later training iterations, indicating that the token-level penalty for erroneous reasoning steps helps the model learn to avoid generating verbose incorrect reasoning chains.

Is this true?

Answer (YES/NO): NO